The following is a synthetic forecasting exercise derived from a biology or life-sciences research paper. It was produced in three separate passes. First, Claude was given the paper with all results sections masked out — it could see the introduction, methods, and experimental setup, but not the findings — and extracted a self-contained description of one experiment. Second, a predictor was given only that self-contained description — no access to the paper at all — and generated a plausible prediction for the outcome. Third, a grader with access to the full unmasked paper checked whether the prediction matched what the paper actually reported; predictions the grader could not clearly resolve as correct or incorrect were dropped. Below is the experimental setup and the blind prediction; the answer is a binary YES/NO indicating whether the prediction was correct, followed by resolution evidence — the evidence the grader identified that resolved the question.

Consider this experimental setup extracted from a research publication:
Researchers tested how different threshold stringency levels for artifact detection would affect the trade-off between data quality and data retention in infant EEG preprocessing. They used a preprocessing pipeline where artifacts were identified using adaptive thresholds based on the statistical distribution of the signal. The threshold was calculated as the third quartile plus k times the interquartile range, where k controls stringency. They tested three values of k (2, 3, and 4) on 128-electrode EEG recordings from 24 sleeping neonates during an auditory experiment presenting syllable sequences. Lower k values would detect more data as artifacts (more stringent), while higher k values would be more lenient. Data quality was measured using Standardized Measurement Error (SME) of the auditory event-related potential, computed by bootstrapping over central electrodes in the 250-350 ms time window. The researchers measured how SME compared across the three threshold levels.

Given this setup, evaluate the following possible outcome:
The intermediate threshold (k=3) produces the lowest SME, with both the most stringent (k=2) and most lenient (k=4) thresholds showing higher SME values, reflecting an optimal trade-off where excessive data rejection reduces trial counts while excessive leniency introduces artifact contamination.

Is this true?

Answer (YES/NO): NO